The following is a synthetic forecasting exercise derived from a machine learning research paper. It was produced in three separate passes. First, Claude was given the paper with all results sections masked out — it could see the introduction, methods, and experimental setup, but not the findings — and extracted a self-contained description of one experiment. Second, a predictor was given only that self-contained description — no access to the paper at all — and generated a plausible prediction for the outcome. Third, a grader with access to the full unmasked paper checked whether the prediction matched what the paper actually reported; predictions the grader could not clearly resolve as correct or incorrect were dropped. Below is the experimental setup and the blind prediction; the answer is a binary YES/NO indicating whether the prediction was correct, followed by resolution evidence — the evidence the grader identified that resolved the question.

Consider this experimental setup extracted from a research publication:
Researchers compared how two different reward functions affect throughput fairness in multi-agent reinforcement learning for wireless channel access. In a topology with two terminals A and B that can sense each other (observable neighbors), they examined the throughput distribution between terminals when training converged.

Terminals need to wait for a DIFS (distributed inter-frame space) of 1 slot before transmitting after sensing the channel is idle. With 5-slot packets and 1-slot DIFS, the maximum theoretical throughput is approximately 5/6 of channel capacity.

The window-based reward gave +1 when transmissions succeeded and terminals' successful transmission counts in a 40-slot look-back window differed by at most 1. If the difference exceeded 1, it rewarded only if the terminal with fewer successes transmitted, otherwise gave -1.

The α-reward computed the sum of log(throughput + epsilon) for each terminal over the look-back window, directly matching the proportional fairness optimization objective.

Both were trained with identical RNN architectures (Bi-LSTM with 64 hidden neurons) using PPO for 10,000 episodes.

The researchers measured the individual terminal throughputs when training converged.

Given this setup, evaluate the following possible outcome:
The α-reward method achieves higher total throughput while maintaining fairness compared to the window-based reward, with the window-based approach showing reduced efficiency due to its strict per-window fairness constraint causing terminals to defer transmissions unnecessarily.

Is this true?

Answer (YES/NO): NO